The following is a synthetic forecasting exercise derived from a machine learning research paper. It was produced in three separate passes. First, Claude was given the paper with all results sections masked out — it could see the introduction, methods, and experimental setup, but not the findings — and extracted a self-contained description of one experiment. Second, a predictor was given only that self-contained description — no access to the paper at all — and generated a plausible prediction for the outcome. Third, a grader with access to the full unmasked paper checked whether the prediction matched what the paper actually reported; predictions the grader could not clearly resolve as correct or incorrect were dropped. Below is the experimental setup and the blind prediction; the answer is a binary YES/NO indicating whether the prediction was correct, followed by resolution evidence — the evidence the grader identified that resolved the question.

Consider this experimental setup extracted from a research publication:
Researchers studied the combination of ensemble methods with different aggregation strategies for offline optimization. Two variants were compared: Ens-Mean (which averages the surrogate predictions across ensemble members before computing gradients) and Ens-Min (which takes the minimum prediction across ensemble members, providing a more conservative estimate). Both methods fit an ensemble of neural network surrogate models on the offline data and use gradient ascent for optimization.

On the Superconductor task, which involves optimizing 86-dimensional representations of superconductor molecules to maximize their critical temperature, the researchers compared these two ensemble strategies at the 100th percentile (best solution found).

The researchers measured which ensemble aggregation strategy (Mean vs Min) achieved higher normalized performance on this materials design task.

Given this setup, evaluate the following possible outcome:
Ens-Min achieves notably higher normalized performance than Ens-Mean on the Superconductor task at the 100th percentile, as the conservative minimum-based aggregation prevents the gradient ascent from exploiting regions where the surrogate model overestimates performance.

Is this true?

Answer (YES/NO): NO